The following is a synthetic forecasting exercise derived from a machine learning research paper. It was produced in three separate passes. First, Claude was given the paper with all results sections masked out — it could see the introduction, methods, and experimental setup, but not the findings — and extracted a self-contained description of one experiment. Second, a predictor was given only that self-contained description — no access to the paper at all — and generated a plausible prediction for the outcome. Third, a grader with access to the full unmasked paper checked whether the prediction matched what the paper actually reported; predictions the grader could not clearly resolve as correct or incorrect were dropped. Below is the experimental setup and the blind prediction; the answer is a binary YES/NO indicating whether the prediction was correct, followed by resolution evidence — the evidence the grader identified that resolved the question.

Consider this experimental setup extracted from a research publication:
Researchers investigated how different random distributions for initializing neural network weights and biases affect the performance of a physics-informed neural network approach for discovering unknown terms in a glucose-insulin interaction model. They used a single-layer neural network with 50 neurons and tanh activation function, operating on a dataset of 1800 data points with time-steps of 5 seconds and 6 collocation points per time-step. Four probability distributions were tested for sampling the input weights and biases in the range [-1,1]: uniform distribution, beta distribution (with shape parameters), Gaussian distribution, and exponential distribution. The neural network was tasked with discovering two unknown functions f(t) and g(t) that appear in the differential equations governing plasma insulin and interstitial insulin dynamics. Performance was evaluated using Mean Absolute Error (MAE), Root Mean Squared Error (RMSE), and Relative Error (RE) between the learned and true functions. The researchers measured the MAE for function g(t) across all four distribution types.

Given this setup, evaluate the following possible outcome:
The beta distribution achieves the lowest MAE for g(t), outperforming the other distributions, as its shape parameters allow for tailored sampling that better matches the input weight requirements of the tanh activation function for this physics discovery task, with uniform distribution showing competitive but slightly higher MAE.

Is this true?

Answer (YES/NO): NO